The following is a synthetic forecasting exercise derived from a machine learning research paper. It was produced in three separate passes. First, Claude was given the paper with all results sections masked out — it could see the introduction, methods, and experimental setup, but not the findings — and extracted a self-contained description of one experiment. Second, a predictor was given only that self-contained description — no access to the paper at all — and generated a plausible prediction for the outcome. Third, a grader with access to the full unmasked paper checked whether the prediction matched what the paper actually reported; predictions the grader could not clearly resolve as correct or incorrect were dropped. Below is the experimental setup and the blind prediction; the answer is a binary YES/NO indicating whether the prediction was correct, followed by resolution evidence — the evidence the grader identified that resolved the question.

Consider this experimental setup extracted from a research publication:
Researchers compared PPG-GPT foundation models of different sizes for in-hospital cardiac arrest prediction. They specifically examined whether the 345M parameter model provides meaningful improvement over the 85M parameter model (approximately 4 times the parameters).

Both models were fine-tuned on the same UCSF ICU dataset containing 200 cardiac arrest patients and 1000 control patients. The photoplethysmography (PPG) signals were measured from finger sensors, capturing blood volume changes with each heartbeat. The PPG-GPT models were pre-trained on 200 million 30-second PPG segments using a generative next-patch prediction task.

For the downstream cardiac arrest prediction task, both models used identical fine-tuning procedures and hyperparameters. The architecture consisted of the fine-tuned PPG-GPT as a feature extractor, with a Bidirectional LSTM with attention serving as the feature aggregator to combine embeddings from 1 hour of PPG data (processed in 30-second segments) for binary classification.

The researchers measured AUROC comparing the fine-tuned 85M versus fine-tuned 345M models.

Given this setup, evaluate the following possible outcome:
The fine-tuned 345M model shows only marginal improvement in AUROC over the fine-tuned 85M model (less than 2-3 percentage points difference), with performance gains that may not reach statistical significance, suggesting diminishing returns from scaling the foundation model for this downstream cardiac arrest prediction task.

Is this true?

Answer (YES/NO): YES